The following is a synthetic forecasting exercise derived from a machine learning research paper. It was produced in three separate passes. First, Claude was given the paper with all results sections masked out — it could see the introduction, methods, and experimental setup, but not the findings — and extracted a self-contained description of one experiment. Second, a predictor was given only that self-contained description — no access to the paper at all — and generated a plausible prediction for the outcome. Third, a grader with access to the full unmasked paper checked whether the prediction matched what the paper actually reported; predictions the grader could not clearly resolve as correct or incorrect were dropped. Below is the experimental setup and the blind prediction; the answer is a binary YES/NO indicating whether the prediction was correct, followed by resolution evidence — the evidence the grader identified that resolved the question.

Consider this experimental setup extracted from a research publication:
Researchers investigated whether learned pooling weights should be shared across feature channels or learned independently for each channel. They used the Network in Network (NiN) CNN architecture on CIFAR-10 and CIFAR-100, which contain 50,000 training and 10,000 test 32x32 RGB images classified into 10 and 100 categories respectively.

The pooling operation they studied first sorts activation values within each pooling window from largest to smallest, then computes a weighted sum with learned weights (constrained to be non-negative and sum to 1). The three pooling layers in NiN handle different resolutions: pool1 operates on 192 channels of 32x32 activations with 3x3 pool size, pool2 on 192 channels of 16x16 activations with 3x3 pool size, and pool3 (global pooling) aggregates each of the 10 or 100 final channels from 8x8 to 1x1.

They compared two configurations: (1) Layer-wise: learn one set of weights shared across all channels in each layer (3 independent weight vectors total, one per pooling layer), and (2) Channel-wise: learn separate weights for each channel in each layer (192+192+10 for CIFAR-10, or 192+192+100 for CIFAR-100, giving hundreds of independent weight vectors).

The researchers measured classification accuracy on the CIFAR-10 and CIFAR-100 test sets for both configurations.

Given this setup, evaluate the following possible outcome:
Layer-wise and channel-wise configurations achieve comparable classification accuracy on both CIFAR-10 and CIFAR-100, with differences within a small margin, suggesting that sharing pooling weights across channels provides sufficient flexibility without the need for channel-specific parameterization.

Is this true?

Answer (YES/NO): NO